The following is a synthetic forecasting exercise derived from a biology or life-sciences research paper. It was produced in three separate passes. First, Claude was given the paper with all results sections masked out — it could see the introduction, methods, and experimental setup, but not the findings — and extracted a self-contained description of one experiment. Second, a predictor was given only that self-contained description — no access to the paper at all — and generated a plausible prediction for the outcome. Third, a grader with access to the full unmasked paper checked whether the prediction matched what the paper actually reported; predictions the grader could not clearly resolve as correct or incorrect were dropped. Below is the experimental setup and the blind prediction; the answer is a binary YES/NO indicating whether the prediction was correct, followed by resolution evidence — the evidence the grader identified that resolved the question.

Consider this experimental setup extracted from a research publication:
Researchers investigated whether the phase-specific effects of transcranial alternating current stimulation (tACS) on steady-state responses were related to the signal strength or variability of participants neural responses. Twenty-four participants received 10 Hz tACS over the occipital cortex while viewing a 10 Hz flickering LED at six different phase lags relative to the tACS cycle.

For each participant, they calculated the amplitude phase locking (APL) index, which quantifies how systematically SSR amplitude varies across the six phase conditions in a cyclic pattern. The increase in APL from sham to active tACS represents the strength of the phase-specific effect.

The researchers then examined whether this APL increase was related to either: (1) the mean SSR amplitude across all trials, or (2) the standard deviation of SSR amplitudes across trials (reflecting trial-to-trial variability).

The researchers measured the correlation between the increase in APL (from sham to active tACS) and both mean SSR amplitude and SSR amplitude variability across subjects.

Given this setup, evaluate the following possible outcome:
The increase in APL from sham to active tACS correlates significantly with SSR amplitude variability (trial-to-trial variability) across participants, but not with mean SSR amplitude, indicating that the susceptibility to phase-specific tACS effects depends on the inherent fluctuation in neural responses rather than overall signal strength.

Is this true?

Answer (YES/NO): NO